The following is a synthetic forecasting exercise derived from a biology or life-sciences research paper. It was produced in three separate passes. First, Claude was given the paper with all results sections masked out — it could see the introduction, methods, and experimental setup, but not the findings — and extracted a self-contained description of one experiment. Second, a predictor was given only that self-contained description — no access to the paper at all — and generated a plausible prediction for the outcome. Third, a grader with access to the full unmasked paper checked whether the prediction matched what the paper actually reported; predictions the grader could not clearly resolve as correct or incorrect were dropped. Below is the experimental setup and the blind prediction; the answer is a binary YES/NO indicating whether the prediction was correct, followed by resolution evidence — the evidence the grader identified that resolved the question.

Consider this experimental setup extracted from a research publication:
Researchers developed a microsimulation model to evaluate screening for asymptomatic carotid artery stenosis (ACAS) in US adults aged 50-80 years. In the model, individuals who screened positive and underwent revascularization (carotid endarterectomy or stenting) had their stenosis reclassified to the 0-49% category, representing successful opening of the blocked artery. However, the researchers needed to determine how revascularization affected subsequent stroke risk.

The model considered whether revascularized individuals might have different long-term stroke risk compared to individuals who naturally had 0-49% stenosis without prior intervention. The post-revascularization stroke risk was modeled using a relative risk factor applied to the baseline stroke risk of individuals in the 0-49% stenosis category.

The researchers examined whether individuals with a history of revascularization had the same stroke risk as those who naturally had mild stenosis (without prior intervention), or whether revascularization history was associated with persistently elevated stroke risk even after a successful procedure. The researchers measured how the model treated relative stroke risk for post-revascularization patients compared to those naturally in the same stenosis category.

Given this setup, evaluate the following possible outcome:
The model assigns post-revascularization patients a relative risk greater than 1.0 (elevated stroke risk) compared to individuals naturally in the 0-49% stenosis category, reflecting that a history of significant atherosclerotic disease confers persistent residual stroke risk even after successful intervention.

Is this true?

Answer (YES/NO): YES